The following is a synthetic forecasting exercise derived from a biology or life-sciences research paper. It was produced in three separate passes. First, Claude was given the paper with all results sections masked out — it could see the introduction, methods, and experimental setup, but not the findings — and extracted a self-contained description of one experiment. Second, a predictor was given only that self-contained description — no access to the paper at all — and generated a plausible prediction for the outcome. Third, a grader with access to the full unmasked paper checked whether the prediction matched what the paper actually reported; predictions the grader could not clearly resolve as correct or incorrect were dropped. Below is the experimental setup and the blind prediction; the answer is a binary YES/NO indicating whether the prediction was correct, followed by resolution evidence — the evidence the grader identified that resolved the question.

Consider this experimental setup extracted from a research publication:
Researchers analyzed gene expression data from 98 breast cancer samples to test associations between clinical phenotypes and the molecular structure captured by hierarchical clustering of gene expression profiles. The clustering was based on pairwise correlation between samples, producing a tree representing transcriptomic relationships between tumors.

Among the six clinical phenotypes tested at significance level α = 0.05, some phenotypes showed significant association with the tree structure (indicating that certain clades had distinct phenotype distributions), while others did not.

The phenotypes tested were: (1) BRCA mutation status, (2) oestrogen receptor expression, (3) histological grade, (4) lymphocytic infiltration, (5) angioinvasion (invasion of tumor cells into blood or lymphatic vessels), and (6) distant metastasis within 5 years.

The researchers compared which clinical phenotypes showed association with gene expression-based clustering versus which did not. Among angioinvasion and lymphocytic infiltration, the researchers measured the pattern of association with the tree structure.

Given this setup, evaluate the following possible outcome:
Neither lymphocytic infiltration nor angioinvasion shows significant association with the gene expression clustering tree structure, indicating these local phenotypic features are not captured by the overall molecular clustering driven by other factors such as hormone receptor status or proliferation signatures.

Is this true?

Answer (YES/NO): NO